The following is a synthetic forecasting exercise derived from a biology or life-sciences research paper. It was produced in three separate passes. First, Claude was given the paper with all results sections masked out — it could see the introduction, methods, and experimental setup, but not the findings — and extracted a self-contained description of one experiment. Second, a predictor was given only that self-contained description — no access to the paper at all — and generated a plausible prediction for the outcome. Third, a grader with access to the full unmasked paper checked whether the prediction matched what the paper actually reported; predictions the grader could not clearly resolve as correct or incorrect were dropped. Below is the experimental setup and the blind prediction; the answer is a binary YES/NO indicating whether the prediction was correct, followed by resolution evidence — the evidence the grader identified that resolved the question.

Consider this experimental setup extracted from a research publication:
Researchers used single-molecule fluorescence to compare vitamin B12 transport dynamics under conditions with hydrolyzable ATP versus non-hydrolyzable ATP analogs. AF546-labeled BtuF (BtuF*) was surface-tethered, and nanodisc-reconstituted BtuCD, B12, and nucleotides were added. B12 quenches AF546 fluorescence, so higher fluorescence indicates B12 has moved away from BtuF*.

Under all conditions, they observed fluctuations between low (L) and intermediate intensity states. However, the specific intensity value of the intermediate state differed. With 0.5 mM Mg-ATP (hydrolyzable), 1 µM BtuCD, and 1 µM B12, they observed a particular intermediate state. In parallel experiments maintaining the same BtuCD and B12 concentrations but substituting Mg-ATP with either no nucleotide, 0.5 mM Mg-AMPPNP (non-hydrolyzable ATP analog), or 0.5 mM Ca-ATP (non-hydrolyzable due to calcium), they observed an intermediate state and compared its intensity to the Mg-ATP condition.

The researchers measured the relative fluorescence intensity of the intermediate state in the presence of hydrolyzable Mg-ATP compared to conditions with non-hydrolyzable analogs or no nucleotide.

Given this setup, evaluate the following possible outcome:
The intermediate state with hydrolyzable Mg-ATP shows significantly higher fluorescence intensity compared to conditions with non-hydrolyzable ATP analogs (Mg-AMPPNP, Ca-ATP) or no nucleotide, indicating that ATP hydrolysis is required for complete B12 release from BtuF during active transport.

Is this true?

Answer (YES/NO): YES